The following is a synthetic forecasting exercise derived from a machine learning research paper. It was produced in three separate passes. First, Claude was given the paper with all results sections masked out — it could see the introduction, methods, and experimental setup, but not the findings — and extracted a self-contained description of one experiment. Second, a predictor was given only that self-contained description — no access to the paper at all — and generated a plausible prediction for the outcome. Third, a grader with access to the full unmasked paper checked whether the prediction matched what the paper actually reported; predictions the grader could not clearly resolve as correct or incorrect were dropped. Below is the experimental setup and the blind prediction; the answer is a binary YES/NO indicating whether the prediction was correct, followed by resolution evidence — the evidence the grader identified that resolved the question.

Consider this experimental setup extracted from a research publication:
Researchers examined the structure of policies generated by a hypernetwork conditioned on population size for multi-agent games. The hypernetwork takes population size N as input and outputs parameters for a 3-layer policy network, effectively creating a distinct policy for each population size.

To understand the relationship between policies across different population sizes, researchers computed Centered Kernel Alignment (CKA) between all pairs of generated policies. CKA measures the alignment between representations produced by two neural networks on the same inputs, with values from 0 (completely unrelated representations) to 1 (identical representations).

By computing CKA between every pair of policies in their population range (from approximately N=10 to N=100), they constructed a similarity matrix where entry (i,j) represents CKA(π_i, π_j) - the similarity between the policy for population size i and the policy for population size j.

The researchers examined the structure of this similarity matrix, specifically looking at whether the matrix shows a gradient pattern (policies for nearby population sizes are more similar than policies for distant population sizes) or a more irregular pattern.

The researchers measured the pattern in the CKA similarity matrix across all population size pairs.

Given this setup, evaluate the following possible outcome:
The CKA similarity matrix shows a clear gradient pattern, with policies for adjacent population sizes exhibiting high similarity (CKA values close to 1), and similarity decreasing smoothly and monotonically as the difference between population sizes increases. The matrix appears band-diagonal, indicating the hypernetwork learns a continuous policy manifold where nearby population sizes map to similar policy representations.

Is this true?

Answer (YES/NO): NO